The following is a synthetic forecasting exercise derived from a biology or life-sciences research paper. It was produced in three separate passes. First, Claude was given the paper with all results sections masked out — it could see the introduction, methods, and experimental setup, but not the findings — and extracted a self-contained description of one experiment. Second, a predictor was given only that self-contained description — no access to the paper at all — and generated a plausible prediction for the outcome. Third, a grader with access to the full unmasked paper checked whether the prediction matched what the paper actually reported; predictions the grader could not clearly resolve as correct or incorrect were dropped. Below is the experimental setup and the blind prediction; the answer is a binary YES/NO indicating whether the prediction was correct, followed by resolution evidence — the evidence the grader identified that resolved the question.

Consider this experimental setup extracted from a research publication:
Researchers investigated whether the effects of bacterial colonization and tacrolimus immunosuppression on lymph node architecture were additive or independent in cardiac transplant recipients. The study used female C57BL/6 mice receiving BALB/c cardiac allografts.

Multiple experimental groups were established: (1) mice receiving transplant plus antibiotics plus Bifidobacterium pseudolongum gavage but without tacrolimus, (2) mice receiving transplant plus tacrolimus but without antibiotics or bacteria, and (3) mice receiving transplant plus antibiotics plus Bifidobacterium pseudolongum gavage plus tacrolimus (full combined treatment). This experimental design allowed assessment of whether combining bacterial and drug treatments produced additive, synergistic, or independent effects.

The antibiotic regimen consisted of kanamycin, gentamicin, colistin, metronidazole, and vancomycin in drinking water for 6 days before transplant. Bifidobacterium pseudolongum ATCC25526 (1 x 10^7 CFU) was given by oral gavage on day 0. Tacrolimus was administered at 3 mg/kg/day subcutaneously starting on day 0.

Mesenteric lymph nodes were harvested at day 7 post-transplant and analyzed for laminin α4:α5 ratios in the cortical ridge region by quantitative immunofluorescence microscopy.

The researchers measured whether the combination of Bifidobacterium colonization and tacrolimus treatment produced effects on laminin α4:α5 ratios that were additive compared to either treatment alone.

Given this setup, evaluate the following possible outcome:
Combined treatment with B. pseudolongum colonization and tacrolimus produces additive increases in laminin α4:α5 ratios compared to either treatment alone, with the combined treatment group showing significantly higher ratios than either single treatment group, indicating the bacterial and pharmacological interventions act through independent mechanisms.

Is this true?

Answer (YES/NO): NO